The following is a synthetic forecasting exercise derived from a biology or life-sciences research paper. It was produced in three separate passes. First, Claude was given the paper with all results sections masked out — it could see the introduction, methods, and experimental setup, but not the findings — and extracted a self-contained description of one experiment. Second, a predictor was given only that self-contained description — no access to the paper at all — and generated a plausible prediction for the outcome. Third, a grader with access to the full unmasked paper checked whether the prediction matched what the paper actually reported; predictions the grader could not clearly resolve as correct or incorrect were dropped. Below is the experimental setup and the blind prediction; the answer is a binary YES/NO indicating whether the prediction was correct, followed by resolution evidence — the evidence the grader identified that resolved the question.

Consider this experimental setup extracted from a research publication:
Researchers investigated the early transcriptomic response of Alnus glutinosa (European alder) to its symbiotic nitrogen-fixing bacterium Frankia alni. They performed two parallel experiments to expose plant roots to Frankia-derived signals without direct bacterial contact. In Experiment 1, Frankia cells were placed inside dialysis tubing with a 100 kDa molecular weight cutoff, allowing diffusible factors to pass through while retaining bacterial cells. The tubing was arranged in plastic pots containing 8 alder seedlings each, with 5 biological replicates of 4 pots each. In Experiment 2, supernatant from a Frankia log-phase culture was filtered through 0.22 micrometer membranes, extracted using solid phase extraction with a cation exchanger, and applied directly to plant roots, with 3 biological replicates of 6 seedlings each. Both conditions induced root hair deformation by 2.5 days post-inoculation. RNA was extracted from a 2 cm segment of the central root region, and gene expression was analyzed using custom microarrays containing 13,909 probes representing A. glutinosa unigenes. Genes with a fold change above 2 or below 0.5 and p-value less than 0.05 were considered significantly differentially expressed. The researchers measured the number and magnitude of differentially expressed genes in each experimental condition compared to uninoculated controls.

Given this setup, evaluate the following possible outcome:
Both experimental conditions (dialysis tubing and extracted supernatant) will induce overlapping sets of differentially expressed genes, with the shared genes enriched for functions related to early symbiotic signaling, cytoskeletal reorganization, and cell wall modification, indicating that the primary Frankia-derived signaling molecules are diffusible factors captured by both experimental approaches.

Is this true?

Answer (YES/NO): NO